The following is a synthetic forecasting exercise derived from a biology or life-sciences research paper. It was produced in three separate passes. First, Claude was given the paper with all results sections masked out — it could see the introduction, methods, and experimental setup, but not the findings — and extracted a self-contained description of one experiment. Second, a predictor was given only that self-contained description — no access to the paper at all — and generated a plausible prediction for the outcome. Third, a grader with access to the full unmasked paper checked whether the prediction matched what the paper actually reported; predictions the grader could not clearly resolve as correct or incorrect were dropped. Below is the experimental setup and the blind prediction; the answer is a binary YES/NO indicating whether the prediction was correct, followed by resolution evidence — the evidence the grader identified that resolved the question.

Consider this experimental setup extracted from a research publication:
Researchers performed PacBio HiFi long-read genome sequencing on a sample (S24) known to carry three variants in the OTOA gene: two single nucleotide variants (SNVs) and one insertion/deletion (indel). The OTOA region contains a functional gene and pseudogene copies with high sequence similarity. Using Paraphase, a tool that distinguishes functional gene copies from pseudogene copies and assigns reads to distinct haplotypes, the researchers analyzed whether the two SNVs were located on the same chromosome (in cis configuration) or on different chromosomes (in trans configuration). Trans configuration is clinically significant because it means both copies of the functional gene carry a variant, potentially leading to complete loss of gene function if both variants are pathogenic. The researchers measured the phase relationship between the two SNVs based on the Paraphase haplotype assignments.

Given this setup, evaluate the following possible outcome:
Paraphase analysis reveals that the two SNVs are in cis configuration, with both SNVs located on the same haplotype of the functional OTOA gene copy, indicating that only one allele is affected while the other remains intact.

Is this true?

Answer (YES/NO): NO